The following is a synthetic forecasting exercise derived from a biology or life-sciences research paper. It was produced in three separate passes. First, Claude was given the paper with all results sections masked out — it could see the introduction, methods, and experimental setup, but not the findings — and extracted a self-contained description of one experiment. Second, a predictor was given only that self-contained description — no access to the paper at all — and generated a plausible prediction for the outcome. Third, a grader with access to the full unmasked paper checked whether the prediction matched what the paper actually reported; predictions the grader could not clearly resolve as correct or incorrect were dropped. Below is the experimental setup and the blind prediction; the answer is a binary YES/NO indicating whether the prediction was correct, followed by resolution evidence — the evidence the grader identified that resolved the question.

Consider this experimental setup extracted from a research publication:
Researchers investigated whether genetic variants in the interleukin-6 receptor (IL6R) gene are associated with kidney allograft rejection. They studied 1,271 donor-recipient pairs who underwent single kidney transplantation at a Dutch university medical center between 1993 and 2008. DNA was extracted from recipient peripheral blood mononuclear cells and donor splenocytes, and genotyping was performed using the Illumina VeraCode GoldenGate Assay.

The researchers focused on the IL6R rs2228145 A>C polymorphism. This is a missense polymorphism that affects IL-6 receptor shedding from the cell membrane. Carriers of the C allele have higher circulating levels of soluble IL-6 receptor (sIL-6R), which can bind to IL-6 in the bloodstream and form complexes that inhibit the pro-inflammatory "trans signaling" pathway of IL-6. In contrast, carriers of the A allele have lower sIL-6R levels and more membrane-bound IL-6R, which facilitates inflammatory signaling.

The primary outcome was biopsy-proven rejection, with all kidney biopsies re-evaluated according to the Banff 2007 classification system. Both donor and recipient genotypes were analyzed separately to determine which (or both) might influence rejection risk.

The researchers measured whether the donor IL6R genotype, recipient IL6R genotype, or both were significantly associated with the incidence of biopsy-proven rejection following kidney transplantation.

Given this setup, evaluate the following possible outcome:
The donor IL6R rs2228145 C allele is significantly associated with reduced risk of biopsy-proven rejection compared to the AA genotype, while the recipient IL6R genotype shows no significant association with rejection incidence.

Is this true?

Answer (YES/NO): YES